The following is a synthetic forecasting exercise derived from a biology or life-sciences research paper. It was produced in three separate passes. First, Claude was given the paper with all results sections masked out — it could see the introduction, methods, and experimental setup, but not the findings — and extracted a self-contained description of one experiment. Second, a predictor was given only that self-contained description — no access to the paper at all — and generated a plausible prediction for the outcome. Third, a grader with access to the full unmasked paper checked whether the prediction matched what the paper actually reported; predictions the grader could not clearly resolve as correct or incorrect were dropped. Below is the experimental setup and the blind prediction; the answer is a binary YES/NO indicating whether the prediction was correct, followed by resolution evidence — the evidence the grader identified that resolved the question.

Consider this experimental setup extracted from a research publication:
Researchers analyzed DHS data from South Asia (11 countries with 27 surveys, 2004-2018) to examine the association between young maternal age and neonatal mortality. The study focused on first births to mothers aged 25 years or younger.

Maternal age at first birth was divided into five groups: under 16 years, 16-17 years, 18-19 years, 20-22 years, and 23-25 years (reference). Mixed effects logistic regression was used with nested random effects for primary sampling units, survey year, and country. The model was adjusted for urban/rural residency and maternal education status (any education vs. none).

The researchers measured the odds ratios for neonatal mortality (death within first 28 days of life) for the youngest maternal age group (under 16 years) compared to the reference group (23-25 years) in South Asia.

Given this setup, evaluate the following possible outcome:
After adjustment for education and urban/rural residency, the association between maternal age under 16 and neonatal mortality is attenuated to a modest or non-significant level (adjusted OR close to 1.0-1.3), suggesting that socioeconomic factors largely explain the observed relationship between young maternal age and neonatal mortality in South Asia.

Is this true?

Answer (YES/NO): NO